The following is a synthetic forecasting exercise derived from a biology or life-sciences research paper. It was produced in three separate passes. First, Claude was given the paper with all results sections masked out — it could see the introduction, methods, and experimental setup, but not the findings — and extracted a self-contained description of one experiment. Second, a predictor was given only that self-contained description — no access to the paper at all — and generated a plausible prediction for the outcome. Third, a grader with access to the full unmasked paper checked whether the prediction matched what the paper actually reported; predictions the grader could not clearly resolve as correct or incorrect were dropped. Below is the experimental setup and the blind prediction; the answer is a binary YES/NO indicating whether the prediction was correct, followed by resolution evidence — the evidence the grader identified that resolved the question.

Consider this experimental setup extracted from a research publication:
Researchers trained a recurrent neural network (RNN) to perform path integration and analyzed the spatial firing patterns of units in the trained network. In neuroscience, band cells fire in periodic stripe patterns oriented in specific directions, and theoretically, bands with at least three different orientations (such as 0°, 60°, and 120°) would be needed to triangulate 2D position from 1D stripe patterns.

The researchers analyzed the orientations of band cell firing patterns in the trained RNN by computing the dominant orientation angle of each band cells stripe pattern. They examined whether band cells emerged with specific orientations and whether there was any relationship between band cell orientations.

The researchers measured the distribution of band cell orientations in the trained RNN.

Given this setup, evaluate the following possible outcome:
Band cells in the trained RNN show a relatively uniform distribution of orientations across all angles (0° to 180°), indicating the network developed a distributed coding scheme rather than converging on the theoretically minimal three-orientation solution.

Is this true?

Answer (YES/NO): NO